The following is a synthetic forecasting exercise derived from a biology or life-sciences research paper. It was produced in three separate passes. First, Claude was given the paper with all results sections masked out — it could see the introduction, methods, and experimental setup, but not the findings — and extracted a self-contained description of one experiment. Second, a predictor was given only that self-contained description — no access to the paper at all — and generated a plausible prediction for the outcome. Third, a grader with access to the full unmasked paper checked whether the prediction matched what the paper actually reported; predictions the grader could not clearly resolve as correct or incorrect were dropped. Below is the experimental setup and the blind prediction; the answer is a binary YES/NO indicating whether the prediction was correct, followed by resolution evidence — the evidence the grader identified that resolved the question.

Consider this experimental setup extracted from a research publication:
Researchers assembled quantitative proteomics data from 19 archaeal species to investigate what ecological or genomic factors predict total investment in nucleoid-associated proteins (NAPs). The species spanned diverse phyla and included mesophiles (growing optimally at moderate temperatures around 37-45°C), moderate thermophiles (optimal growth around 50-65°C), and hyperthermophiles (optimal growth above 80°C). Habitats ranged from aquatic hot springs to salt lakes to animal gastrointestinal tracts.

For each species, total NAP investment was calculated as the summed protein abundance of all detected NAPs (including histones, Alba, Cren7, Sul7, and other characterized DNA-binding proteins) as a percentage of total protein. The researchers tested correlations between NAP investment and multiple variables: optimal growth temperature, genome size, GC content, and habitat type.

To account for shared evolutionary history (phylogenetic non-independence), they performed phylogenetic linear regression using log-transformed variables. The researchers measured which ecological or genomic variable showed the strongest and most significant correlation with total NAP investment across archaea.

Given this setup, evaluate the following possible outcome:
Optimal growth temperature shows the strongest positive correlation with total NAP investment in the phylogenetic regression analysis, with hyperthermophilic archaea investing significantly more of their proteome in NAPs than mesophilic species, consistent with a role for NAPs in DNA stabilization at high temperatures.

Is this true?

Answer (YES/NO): YES